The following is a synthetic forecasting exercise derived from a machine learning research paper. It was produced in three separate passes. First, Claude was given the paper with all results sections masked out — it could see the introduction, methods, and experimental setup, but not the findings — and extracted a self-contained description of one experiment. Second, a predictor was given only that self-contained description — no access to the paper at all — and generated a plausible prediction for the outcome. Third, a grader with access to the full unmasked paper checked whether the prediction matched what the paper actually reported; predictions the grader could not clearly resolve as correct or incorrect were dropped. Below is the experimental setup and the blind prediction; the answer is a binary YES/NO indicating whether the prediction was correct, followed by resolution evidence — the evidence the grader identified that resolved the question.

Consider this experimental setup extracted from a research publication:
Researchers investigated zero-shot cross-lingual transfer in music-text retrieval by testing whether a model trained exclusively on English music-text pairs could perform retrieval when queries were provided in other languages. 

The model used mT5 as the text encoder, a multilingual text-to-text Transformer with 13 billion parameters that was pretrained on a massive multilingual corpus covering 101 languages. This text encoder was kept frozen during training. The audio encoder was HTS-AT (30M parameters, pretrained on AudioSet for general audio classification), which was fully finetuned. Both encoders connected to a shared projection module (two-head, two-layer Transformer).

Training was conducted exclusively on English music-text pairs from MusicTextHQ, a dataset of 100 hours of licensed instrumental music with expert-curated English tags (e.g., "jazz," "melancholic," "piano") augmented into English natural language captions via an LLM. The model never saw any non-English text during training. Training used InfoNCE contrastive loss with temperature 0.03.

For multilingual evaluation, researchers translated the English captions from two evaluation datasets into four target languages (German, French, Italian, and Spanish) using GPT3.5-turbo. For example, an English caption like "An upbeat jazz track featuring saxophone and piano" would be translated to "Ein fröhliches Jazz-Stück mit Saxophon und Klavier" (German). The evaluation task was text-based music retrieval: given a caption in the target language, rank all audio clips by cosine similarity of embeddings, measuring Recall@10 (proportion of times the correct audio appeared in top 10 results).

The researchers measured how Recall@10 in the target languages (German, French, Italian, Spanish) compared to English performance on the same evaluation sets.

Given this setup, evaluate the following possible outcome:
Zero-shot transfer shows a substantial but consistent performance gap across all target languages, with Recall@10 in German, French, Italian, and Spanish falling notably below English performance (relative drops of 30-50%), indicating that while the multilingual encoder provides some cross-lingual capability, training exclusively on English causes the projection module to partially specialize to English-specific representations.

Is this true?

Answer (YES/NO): NO